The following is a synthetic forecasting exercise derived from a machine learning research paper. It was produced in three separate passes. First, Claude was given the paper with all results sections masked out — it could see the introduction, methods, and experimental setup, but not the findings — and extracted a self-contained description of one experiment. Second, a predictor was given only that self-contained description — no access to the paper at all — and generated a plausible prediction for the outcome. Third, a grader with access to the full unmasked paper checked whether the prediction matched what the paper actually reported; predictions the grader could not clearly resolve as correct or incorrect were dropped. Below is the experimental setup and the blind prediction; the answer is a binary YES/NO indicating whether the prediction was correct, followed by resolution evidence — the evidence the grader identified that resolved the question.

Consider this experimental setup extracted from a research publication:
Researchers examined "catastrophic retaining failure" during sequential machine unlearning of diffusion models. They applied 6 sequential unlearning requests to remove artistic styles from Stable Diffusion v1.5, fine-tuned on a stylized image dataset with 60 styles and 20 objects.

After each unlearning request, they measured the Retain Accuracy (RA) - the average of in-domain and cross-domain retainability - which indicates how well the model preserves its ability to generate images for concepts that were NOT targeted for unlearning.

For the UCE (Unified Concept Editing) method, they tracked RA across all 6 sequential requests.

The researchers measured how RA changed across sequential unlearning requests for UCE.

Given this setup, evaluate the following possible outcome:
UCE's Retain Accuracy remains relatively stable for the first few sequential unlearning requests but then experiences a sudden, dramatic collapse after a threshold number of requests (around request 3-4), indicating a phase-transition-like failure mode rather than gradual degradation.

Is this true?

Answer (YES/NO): NO